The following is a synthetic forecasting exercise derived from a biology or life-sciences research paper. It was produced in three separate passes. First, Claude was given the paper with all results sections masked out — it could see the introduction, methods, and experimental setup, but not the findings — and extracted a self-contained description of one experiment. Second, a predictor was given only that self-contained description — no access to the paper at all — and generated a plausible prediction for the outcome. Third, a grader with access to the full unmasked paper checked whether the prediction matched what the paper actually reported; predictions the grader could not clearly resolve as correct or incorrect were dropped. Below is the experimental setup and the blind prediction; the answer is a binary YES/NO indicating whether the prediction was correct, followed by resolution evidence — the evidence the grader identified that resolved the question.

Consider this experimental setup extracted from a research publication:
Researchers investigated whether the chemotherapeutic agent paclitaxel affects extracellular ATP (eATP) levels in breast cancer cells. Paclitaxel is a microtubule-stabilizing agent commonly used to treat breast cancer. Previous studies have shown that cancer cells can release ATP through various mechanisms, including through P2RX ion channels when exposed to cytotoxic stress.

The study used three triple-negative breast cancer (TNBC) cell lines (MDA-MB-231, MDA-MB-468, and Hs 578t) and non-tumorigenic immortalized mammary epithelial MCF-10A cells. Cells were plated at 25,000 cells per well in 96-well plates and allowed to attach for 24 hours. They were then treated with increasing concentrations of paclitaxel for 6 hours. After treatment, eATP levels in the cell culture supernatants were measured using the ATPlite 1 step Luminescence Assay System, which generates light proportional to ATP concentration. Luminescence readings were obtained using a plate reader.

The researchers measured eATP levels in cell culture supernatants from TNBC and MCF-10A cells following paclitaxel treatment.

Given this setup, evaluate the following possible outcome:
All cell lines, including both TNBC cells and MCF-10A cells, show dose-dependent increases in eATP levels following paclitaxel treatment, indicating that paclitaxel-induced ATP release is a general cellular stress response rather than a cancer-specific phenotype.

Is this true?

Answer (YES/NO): NO